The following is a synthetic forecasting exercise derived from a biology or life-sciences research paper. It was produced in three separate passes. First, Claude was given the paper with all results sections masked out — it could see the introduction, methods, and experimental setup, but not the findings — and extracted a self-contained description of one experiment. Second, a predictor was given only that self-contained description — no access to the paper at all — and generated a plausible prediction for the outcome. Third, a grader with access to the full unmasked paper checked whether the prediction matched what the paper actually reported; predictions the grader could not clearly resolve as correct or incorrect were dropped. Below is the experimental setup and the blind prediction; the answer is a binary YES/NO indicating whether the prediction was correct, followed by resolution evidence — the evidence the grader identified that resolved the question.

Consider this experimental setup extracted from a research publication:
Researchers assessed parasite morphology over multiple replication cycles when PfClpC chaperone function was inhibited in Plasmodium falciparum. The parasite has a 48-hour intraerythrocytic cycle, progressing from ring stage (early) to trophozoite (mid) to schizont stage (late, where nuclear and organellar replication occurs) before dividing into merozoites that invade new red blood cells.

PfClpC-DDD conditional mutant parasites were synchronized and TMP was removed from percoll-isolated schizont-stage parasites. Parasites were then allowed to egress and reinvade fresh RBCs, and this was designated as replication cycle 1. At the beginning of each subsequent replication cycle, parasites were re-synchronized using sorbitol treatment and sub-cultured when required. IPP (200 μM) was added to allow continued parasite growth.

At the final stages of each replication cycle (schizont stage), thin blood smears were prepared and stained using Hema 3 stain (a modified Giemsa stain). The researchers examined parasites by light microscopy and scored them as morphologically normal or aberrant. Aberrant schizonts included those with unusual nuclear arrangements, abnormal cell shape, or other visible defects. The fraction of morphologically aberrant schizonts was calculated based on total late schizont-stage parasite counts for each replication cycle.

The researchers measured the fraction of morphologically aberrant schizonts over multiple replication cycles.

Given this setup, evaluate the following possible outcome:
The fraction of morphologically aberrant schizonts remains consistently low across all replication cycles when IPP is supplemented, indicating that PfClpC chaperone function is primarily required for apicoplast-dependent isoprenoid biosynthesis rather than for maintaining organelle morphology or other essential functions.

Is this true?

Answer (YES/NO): NO